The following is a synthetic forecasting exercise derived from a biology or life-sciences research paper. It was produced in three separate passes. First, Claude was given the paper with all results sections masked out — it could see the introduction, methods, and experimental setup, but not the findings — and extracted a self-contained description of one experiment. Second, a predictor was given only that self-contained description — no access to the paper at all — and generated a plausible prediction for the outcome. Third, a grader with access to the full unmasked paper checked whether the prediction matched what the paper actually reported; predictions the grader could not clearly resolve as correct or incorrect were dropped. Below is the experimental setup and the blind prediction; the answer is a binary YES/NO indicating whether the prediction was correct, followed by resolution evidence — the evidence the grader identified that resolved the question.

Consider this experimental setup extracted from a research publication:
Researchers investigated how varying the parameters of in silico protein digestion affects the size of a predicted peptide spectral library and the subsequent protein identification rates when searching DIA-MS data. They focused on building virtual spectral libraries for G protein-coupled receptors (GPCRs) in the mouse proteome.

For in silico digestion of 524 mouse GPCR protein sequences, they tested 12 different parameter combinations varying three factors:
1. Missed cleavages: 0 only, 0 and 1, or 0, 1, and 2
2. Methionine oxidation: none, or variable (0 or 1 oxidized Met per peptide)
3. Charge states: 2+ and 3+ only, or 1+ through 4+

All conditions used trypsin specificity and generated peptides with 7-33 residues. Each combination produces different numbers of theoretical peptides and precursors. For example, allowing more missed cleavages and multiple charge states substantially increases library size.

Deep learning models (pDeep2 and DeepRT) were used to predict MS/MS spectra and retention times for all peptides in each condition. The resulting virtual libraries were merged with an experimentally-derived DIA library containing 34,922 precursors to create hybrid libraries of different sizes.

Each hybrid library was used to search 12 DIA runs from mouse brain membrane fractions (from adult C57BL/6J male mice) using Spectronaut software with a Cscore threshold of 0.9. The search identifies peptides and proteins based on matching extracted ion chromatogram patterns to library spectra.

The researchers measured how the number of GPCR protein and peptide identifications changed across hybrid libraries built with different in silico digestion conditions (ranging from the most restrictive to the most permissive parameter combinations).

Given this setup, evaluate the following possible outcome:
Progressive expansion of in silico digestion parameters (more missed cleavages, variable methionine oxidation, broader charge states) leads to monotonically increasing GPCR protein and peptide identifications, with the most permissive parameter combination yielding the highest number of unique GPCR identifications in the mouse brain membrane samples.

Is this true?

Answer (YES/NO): NO